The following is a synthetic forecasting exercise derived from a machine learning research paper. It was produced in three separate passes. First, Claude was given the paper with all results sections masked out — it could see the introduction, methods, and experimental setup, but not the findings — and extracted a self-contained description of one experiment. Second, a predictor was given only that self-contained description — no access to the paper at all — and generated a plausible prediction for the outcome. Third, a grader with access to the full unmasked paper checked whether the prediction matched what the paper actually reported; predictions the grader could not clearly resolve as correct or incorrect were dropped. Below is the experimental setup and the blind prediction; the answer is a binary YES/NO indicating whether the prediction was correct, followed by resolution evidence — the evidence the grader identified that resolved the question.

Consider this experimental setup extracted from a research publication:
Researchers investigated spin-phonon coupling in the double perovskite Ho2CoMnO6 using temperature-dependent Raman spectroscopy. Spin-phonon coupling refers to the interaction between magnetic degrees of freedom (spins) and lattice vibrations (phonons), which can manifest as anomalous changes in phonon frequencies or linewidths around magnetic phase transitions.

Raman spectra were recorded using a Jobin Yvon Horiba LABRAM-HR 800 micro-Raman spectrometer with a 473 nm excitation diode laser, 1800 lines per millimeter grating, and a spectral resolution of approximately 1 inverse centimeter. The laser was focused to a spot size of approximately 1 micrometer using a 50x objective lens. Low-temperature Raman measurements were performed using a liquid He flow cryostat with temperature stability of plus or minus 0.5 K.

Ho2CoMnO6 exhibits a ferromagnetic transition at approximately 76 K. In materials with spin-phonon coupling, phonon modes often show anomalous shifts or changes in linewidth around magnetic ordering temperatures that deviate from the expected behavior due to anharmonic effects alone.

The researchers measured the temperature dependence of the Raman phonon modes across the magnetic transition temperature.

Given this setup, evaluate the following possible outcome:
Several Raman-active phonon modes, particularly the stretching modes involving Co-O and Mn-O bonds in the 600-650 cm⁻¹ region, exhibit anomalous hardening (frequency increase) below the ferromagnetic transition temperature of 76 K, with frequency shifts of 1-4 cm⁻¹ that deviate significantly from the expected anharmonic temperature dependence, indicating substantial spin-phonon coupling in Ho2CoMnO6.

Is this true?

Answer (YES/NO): NO